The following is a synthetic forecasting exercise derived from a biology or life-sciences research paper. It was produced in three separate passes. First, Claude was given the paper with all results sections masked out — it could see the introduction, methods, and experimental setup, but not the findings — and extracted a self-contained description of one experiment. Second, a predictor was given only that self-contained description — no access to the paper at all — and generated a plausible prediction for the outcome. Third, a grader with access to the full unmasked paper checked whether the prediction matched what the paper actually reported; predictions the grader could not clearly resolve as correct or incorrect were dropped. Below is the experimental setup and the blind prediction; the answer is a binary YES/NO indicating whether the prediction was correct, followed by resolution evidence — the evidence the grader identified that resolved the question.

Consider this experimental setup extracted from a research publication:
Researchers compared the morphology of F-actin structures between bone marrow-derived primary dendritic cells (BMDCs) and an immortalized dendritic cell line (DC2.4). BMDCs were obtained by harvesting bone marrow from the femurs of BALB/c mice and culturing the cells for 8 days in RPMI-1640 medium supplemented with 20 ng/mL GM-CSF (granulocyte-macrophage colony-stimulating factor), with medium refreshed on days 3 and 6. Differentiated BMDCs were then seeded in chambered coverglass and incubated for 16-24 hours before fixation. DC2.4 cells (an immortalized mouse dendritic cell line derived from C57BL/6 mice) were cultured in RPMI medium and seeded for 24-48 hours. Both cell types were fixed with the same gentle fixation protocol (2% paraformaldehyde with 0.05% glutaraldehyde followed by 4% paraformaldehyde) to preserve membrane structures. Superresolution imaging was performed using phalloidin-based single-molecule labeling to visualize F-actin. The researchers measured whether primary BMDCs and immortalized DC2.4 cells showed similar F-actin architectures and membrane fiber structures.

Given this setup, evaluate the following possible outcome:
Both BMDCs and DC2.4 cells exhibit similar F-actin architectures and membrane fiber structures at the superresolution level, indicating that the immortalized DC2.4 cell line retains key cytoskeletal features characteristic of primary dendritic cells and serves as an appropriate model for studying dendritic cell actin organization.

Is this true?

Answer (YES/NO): YES